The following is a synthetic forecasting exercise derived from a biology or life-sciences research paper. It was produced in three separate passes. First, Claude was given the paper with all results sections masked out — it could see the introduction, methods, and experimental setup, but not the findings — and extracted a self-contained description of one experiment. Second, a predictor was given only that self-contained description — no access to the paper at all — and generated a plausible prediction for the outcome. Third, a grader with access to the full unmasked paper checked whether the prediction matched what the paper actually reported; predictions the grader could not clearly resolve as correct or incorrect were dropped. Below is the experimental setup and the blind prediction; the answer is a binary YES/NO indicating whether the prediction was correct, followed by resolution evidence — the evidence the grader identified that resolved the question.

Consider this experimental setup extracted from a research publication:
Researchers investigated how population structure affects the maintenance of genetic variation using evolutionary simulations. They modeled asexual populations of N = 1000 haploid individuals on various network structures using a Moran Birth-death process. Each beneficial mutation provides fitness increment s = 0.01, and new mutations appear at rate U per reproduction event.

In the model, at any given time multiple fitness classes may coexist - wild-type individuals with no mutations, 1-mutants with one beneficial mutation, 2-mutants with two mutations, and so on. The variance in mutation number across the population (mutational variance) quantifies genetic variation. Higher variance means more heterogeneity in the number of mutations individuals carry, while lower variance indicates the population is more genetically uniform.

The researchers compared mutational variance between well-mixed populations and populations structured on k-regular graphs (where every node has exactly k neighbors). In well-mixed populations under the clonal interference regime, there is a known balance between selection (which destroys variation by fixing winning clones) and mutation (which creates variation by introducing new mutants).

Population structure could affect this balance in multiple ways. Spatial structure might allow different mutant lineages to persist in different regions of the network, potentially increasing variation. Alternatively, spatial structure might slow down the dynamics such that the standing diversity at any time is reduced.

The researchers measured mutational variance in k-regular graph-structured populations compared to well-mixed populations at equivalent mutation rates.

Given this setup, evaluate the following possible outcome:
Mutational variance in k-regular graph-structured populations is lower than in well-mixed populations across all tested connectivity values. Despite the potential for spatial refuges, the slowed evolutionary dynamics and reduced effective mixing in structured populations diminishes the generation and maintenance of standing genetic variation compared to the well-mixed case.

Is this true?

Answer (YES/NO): NO